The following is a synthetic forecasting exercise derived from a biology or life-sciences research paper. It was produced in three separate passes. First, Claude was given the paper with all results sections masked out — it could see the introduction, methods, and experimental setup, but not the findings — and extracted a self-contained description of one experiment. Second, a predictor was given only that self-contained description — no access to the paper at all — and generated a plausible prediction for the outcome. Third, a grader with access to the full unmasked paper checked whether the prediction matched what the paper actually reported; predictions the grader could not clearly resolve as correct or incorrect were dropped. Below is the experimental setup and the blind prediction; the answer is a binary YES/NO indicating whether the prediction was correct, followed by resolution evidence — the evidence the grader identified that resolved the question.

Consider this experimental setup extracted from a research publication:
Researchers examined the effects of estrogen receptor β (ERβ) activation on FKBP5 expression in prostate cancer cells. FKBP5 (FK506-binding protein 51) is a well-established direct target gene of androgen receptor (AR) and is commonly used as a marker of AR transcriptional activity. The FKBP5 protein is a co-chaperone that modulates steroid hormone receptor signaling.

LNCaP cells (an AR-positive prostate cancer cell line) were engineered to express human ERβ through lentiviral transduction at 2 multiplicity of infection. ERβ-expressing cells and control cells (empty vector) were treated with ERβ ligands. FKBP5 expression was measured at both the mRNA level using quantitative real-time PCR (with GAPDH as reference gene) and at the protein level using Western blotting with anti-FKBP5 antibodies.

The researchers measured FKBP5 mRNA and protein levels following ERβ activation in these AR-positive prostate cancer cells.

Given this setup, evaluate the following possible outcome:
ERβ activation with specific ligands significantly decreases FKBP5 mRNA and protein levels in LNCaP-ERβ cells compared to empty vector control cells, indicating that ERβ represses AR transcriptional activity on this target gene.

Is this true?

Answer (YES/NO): YES